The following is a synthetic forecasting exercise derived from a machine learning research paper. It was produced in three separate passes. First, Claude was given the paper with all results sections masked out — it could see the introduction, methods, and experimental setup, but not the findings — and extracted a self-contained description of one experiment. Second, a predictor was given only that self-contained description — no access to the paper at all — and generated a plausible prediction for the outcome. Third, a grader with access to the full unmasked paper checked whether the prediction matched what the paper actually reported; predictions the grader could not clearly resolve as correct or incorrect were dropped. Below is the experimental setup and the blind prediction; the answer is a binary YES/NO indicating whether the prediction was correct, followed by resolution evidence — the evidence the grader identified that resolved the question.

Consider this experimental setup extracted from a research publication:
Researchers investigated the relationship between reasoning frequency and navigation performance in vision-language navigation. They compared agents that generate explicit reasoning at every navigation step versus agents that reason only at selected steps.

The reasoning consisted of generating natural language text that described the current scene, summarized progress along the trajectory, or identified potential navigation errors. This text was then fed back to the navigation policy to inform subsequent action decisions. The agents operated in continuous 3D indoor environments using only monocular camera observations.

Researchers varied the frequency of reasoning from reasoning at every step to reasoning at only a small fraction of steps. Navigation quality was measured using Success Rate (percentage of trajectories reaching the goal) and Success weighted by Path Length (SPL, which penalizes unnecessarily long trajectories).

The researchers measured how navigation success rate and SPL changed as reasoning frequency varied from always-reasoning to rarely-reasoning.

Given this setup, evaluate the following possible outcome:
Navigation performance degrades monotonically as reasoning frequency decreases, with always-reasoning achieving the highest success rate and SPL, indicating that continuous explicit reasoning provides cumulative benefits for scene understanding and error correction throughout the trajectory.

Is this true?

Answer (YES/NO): NO